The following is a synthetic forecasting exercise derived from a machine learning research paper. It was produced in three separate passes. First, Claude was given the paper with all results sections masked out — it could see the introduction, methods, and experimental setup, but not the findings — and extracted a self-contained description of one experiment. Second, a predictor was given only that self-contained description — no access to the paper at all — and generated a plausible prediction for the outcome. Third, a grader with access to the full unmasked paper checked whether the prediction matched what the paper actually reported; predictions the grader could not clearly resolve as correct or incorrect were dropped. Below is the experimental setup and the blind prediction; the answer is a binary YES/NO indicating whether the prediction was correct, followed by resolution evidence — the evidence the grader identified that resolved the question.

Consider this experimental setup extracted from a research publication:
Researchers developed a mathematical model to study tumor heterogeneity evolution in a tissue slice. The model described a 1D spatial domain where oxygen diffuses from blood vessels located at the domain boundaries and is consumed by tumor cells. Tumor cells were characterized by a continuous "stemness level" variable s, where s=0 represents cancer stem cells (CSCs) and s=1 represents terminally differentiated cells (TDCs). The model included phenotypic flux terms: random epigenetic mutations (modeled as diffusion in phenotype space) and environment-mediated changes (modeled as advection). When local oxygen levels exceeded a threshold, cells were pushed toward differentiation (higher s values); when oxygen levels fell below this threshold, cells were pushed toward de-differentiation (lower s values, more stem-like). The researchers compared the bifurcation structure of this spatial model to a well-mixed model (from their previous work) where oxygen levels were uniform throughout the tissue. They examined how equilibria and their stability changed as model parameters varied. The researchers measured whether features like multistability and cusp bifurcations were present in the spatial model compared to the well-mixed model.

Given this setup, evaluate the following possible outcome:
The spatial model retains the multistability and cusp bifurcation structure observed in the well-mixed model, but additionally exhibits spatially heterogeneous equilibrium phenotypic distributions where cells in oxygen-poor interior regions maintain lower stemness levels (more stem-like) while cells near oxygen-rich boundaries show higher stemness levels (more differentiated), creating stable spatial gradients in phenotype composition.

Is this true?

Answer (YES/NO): NO